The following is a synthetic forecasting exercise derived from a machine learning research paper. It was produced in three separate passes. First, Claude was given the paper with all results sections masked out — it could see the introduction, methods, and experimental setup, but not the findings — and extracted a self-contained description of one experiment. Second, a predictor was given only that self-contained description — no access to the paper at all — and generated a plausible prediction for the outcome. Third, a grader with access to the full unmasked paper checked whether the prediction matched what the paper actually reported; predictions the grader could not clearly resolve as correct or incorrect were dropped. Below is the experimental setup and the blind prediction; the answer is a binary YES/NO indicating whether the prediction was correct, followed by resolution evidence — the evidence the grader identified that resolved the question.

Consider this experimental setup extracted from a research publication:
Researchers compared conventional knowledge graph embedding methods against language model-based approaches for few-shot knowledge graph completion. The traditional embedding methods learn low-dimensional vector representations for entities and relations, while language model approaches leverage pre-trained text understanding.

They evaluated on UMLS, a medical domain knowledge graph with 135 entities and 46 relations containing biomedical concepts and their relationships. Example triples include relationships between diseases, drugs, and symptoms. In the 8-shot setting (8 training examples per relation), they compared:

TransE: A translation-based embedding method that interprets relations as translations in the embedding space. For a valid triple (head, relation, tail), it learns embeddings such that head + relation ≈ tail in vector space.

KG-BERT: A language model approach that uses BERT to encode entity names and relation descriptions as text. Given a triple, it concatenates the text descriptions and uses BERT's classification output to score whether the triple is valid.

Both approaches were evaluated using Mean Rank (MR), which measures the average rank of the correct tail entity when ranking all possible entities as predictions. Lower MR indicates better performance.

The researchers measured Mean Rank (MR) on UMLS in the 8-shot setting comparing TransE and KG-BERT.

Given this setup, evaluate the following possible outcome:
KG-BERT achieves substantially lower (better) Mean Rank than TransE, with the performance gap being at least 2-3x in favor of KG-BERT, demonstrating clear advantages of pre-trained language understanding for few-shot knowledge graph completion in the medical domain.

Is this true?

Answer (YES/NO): NO